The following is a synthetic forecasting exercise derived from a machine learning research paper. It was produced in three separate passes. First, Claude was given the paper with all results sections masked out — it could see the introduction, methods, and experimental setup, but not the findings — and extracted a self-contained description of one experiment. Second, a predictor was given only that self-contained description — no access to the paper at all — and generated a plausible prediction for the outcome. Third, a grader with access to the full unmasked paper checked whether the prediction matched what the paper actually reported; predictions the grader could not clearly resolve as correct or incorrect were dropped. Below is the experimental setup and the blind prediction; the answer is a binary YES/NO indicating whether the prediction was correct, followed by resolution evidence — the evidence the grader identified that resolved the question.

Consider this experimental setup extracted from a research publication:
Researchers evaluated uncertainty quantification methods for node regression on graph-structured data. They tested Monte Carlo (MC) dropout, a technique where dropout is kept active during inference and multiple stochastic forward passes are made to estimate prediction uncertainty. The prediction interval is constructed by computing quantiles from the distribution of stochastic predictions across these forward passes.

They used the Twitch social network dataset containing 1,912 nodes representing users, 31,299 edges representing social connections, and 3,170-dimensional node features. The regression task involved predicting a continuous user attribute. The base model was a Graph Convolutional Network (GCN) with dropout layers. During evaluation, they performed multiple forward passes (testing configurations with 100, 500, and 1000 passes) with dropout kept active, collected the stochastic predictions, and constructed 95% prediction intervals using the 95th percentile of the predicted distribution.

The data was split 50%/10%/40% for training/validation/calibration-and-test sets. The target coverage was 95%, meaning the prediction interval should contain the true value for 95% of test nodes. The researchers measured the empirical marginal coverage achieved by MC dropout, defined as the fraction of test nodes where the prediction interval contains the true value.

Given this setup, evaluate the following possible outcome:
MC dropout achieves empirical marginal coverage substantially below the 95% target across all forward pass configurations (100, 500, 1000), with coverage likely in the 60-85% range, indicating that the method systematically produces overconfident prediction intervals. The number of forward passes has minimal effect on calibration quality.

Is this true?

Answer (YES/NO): NO